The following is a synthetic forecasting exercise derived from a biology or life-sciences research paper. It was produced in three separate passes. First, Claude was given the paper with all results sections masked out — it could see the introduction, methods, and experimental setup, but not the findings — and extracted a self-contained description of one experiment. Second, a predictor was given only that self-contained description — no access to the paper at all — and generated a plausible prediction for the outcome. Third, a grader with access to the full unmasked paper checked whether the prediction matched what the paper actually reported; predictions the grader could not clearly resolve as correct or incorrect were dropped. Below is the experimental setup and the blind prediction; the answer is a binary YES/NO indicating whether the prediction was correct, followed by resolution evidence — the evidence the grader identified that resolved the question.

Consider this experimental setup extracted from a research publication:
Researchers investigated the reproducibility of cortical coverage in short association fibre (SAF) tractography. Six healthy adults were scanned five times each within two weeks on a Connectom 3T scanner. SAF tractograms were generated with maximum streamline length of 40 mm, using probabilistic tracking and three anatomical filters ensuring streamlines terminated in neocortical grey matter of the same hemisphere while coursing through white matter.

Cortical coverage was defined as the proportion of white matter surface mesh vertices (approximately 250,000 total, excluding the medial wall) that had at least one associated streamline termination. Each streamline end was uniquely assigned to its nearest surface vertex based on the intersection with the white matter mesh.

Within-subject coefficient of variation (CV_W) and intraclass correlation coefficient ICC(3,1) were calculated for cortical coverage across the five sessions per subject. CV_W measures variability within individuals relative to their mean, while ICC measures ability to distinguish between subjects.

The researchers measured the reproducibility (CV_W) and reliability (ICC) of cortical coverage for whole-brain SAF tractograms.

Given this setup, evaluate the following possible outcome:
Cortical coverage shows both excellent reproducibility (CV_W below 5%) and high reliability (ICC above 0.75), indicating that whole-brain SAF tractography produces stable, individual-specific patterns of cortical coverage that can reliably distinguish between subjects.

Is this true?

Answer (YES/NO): NO